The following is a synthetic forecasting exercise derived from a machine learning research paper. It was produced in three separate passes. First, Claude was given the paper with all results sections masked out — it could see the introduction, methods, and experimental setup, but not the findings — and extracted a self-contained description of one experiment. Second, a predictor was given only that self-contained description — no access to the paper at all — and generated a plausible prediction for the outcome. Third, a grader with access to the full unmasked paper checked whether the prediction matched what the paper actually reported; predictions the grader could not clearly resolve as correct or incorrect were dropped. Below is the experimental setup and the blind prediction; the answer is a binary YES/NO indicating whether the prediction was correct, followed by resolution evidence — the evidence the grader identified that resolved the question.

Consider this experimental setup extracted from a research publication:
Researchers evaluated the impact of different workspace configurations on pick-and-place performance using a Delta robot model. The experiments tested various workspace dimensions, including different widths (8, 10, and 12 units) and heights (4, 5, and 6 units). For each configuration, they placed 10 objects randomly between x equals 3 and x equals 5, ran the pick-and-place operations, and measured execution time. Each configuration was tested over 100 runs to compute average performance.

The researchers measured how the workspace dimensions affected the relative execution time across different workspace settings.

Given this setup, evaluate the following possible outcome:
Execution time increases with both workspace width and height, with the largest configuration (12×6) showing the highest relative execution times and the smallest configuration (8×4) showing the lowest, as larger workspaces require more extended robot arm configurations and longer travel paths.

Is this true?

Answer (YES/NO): NO